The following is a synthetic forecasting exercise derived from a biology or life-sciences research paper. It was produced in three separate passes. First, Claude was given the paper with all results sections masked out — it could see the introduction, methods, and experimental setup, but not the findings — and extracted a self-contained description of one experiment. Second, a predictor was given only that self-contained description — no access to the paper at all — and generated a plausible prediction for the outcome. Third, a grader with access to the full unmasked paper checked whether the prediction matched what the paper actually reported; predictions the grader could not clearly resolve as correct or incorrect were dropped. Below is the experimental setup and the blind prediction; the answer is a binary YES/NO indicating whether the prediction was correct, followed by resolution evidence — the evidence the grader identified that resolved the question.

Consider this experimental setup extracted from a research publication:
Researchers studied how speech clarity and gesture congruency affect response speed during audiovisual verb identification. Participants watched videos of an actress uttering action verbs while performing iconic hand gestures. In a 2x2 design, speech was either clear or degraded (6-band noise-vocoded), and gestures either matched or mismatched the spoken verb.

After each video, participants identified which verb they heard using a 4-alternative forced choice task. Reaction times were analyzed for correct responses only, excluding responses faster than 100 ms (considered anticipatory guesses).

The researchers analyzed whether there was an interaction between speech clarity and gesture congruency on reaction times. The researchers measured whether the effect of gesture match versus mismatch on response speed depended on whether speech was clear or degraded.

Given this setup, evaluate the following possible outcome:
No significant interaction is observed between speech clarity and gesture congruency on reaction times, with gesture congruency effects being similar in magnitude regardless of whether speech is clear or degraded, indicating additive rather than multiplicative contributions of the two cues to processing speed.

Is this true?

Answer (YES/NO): NO